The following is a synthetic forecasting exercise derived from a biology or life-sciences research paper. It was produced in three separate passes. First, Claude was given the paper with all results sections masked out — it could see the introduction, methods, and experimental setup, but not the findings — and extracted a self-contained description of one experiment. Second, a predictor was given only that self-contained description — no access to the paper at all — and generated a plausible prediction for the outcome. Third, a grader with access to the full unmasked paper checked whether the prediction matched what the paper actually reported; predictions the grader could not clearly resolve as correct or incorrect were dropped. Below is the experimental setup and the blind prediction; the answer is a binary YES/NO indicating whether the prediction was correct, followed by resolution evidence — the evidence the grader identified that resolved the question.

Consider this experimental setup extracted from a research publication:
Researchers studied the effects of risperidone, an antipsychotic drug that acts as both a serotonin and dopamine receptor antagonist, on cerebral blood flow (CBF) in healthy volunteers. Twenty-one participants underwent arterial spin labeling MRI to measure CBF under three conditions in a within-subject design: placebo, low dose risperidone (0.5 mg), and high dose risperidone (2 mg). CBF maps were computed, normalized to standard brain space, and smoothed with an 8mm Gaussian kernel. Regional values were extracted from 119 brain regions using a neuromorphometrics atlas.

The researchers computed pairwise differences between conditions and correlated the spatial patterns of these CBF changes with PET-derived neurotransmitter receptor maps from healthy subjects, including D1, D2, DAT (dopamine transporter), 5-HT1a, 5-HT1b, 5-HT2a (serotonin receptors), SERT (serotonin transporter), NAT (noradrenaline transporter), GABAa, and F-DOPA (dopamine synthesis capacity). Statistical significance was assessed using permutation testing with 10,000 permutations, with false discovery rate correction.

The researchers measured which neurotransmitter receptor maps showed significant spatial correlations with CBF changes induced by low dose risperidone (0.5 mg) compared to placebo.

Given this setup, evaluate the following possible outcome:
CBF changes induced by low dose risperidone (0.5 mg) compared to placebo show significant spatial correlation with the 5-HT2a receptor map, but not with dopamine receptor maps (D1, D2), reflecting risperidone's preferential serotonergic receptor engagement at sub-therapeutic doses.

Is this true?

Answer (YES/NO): NO